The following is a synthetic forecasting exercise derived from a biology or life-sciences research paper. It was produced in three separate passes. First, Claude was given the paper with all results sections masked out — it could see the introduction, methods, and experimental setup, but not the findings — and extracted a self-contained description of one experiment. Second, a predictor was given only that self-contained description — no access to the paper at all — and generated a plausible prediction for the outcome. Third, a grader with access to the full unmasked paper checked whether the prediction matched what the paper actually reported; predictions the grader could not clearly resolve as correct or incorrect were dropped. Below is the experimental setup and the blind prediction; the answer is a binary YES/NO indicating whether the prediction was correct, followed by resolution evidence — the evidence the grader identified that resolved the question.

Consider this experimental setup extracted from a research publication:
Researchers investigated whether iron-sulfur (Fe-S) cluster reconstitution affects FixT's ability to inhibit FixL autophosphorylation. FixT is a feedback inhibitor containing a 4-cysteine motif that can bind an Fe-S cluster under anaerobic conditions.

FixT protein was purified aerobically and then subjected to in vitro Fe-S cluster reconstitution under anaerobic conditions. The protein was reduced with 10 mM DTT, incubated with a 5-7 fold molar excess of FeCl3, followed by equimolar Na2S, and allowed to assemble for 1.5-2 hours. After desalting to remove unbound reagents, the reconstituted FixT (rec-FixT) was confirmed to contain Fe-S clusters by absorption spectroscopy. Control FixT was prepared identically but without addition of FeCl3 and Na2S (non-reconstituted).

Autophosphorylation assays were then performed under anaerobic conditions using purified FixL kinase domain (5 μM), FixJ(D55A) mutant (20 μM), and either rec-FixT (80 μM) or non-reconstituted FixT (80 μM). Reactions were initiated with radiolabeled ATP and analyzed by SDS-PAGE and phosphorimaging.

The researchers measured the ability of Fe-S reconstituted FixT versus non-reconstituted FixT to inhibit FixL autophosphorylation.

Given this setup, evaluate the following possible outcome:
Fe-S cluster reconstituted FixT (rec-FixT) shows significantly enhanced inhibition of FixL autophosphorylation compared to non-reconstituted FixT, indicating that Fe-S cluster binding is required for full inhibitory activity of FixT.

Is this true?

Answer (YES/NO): NO